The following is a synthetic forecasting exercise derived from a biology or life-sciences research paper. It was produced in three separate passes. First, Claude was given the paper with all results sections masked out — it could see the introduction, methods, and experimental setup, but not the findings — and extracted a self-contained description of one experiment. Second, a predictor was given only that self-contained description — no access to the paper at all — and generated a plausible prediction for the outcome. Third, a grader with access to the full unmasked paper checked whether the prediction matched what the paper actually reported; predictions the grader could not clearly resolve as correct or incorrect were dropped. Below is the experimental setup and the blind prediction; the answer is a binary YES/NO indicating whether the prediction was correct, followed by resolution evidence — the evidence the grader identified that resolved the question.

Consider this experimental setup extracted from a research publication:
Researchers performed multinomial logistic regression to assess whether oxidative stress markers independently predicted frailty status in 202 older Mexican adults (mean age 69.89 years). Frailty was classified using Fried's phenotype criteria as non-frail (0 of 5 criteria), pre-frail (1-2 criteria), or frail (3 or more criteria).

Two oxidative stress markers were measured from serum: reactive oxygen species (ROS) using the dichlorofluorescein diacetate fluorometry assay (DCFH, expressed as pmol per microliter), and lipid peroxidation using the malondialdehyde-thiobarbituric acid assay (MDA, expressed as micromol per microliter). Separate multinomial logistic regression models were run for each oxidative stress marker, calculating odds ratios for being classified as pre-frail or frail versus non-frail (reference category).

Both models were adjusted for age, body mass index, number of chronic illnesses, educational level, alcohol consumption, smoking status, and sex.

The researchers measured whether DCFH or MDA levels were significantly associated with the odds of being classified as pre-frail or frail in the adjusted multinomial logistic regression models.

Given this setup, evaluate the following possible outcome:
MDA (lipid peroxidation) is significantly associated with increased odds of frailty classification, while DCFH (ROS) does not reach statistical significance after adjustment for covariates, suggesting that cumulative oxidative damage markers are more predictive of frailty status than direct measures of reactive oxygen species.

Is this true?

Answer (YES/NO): NO